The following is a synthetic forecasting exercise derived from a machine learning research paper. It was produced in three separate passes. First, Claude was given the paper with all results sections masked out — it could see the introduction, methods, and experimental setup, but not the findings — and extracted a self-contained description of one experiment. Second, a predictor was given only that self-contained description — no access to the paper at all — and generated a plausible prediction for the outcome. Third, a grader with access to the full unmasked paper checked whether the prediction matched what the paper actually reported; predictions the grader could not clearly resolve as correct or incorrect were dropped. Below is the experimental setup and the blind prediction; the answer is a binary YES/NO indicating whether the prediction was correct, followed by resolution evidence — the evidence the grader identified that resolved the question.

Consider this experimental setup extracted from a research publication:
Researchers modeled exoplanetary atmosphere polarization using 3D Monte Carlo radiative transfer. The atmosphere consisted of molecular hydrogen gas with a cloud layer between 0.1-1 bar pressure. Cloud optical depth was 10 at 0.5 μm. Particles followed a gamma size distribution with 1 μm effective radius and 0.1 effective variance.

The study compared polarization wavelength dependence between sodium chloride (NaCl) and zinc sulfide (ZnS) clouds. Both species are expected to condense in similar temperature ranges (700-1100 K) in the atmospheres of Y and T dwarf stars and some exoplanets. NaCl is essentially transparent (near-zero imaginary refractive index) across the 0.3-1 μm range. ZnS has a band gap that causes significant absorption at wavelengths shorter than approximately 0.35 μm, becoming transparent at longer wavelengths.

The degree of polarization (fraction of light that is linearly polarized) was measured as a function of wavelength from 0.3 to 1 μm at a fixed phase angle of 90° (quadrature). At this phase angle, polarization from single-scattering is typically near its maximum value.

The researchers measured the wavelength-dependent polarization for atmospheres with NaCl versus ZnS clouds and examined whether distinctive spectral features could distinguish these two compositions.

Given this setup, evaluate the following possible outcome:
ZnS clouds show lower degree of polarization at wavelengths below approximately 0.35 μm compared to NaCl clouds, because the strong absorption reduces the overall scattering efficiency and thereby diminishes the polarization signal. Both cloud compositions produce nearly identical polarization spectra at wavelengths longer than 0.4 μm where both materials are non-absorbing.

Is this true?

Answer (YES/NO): NO